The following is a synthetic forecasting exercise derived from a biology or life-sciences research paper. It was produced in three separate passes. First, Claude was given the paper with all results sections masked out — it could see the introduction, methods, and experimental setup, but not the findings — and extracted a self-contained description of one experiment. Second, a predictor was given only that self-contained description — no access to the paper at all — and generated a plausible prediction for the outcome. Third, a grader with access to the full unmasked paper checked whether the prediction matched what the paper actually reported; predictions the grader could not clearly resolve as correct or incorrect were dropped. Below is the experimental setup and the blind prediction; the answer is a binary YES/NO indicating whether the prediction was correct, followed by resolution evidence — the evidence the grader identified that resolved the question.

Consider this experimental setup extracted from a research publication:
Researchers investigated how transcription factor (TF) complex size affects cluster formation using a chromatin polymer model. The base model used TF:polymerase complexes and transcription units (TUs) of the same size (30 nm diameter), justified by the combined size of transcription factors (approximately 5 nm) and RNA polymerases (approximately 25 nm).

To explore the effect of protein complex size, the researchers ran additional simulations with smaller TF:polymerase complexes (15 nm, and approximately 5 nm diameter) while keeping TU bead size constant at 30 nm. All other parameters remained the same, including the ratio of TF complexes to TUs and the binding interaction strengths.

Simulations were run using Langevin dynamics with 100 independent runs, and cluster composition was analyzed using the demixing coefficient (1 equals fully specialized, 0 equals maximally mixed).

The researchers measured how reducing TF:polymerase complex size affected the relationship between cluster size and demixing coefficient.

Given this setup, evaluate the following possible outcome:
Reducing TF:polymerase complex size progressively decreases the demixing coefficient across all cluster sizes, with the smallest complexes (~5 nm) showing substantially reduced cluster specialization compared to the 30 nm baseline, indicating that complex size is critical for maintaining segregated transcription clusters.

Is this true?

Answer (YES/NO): NO